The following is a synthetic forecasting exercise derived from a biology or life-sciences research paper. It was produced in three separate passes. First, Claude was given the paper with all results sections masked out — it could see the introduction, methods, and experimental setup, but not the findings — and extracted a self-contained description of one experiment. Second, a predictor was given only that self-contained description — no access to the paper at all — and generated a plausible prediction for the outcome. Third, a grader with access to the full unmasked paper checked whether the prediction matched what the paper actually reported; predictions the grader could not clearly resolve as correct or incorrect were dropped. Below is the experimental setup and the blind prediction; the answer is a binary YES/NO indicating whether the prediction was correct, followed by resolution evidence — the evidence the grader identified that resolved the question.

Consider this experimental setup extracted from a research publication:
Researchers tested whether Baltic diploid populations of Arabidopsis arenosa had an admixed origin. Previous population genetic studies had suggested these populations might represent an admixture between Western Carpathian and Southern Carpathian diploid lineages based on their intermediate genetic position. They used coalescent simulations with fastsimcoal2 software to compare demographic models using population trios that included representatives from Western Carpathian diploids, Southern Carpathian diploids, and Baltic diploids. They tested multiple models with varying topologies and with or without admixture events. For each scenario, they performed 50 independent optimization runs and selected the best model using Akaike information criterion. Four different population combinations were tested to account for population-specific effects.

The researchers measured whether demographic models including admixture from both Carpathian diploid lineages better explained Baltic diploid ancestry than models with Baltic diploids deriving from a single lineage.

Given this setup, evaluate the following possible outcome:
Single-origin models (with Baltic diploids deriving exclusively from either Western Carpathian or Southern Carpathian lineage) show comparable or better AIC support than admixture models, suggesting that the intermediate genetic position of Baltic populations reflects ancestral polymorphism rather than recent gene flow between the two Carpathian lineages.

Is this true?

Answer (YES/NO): NO